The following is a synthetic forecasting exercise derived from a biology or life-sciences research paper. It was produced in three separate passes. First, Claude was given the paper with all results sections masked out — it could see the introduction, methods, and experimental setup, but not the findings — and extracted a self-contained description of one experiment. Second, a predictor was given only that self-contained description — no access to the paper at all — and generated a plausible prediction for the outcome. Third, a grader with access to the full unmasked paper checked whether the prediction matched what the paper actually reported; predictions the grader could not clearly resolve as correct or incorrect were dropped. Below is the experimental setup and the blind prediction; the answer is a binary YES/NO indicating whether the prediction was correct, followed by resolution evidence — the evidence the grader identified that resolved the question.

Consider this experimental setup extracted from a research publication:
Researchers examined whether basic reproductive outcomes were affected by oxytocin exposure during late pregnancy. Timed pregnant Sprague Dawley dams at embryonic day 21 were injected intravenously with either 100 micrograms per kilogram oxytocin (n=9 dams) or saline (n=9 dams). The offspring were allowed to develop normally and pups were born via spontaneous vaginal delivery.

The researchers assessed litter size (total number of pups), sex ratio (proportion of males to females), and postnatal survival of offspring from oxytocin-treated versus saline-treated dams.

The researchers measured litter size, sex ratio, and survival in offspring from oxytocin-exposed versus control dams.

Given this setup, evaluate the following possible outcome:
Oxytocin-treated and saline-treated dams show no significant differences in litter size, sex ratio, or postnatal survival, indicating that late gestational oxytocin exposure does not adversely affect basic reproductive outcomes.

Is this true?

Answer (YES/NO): YES